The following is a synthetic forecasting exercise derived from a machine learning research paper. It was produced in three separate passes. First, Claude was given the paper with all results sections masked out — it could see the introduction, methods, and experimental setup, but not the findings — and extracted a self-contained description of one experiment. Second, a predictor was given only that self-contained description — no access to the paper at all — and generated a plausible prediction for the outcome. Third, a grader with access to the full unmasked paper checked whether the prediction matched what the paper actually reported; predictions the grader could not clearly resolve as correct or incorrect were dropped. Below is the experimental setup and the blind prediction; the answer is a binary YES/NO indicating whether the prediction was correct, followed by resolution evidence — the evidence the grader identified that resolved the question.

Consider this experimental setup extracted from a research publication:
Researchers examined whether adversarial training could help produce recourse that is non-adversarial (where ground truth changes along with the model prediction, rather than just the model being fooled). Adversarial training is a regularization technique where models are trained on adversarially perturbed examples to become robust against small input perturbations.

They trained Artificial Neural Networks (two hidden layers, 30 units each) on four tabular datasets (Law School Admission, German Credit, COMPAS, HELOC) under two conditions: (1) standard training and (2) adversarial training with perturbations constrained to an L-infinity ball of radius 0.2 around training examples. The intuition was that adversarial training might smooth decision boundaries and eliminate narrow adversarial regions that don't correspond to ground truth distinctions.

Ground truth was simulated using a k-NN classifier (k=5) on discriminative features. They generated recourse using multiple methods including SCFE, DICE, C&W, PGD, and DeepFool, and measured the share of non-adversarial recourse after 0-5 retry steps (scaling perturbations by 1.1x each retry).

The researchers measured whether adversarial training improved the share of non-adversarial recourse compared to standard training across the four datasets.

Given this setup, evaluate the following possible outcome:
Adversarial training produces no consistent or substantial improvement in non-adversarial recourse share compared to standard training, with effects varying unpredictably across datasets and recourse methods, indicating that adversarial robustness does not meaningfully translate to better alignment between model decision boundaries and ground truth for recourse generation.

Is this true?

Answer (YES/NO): NO